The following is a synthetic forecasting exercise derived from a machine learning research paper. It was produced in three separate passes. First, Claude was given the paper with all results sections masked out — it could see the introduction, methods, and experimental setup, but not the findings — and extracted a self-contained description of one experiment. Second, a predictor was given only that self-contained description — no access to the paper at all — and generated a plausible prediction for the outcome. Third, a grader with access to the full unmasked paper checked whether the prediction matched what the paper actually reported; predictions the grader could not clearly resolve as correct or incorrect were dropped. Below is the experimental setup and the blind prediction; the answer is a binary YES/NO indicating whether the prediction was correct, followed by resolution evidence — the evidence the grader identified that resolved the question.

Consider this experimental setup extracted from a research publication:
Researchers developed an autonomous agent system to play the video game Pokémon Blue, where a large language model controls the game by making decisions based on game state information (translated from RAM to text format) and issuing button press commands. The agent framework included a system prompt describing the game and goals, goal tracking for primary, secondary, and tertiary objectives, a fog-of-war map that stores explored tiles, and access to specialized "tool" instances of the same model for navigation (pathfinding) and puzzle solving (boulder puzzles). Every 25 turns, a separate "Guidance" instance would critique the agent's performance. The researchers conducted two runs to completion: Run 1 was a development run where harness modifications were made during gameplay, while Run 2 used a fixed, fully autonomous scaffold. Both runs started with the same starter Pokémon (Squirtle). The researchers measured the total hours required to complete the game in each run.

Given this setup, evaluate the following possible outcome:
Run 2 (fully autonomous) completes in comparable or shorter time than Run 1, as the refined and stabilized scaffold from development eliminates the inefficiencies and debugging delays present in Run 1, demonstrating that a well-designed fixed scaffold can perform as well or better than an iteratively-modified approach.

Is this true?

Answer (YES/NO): YES